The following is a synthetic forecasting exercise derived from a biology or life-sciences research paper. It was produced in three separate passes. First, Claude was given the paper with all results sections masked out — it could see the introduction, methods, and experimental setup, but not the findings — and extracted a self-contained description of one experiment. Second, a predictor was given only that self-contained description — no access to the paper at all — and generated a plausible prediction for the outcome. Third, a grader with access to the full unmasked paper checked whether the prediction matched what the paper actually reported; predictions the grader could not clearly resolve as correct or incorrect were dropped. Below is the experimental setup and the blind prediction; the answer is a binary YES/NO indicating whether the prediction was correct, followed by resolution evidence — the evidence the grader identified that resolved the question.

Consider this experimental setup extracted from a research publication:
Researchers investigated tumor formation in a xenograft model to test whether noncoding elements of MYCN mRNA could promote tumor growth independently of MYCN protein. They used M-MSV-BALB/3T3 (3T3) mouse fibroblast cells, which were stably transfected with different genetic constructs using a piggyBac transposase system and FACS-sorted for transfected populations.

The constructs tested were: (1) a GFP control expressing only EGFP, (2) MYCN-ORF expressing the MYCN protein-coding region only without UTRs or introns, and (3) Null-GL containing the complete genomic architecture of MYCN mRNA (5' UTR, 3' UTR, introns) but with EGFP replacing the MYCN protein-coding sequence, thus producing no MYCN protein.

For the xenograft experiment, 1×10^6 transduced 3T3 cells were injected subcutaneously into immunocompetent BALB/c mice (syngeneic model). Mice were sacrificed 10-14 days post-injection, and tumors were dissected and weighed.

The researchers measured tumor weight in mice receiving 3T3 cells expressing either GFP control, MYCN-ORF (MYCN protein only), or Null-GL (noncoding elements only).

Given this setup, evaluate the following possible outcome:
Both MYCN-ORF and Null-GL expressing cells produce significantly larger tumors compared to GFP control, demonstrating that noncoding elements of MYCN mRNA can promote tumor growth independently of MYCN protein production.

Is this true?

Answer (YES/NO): YES